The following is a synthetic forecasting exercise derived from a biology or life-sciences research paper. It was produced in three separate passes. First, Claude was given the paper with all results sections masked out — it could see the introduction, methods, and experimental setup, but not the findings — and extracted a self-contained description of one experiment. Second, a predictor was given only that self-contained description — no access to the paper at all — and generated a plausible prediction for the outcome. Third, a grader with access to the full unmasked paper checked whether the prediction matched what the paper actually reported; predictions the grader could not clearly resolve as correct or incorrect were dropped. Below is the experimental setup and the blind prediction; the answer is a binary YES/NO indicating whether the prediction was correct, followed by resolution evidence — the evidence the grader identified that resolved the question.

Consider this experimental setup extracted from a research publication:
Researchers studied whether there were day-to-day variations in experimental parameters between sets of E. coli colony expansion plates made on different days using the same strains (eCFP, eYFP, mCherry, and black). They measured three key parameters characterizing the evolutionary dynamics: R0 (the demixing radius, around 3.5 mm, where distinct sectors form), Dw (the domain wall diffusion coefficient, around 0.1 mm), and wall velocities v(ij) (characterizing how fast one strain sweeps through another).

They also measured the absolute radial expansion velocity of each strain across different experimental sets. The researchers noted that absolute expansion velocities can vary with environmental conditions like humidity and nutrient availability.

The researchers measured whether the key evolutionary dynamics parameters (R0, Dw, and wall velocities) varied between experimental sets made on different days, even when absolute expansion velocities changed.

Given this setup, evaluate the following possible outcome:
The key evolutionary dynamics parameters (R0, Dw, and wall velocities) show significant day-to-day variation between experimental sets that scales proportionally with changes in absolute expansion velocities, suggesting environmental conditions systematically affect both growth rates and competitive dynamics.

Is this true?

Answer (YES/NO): NO